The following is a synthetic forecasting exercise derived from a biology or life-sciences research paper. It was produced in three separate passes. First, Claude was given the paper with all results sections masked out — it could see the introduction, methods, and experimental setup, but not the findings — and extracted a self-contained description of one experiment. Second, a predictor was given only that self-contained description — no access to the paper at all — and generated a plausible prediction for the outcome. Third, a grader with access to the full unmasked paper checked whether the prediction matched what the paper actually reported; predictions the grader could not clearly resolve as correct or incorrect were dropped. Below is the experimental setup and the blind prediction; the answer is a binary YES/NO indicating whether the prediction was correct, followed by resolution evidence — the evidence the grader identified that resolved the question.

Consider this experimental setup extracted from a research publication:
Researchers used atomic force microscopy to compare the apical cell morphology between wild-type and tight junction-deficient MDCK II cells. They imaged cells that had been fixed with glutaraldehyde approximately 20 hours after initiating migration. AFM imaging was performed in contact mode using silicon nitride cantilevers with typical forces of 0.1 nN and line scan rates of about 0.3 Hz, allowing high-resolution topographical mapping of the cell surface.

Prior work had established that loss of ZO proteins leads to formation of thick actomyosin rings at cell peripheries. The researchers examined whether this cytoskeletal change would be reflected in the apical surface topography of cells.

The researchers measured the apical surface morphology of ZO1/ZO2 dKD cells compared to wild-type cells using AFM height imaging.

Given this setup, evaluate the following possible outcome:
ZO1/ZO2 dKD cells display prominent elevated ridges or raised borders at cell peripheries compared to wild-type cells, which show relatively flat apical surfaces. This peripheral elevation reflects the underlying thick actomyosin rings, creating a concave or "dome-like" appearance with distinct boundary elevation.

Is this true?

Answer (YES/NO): YES